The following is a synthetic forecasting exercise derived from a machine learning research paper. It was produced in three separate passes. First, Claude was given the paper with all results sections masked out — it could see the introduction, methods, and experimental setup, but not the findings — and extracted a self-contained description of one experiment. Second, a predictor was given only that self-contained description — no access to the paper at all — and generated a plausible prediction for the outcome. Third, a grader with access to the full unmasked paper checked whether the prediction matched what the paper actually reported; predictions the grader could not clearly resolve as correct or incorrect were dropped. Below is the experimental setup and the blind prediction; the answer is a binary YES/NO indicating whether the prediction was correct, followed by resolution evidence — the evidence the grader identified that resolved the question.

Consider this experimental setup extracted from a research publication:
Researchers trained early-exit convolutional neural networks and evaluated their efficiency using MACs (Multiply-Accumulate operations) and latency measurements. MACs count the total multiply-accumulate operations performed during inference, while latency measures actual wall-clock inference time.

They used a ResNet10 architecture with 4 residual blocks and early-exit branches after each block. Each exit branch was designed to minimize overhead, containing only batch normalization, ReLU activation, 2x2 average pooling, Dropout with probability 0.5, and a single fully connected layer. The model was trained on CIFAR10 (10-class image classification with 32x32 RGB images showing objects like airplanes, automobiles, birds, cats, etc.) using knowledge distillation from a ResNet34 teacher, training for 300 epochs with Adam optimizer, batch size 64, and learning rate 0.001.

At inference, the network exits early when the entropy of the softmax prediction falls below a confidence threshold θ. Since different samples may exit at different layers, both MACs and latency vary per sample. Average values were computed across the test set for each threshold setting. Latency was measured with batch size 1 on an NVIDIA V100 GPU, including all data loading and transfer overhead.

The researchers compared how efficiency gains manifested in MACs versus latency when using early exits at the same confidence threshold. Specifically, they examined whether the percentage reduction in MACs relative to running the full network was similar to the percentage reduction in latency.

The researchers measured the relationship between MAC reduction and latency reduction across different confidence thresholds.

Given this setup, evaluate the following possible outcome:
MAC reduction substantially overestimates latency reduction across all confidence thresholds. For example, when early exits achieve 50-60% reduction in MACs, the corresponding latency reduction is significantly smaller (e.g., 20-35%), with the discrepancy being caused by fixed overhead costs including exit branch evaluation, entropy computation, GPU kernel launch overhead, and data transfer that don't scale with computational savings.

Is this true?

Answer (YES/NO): NO